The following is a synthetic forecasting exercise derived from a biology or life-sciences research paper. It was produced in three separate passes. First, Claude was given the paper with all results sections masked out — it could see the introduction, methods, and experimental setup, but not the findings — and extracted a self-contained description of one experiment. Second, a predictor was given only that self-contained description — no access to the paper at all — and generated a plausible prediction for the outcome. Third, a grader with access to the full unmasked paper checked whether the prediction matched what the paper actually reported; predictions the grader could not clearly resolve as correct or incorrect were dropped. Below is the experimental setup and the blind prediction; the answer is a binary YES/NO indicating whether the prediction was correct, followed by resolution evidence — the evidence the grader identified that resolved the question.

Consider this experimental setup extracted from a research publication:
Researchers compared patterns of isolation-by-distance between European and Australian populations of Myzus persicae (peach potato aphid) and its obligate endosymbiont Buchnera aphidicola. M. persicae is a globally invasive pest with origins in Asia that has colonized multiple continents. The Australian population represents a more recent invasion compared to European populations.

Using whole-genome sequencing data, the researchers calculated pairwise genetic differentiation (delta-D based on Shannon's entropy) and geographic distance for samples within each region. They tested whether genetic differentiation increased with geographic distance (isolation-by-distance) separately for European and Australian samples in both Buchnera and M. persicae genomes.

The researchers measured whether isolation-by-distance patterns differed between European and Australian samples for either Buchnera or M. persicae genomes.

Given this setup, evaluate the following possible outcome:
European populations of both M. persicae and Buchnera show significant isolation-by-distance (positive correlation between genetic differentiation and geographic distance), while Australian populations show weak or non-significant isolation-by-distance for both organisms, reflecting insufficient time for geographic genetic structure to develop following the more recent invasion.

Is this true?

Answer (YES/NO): NO